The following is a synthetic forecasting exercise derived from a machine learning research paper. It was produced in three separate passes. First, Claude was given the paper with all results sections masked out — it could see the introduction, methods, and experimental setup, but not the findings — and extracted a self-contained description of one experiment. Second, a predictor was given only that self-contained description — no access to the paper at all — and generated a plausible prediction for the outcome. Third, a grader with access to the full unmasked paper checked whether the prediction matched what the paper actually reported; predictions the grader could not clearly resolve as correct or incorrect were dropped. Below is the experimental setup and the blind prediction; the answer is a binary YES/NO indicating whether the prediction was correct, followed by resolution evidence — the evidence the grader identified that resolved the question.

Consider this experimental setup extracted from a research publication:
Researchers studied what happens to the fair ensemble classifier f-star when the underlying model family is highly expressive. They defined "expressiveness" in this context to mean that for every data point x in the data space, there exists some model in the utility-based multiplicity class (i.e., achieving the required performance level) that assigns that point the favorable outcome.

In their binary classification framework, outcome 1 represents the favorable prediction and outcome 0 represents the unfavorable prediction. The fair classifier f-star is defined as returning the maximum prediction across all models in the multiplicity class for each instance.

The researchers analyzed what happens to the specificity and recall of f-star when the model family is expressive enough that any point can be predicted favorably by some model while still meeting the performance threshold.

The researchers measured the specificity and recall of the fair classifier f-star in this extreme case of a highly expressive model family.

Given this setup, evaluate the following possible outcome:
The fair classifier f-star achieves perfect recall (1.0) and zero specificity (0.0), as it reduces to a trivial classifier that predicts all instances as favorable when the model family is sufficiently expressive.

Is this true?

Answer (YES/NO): YES